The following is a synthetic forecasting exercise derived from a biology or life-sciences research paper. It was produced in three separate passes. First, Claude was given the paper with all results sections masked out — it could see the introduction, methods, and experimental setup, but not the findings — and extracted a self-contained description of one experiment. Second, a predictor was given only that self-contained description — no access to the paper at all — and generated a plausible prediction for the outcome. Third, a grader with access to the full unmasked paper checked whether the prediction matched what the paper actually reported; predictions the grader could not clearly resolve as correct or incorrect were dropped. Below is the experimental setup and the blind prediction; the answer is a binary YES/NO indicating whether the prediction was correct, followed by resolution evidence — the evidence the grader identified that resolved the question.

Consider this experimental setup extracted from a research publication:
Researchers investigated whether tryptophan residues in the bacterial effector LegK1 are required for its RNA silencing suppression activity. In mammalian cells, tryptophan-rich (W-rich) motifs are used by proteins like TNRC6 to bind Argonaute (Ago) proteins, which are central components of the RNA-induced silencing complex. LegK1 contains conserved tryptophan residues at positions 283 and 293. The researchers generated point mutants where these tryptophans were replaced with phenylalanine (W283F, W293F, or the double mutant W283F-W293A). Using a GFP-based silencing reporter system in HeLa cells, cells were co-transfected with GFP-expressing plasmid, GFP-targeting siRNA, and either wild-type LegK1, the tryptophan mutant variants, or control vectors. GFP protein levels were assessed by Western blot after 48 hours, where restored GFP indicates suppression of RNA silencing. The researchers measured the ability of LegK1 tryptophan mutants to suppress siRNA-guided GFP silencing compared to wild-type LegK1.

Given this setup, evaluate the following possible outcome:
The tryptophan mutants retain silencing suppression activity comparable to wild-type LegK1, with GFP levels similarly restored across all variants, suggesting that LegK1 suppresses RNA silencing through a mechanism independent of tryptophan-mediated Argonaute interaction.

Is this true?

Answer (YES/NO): NO